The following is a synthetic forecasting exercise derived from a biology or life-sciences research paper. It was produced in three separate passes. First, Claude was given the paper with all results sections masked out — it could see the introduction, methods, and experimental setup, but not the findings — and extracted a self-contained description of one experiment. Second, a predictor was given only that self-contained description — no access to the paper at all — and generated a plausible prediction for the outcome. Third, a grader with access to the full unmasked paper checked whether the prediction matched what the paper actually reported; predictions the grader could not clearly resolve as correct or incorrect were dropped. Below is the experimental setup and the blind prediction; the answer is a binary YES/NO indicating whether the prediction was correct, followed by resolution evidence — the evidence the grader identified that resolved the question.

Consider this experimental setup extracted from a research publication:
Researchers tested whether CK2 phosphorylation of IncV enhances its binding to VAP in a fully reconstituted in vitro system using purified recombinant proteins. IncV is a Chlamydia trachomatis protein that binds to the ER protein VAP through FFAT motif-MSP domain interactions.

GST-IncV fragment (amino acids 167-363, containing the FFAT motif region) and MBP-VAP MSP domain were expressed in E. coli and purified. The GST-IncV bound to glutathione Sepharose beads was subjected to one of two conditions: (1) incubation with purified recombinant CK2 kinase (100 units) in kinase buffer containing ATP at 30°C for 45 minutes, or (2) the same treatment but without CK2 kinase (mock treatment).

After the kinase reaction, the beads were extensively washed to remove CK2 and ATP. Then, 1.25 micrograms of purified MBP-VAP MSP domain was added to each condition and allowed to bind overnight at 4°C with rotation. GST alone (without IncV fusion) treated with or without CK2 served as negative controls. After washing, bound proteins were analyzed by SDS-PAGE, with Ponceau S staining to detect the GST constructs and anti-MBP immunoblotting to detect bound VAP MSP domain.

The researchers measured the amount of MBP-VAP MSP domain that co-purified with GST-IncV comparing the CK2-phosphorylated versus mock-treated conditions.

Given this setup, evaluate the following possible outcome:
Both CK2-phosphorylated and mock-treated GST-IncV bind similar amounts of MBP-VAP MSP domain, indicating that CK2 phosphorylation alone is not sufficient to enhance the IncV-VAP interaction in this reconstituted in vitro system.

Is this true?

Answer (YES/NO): NO